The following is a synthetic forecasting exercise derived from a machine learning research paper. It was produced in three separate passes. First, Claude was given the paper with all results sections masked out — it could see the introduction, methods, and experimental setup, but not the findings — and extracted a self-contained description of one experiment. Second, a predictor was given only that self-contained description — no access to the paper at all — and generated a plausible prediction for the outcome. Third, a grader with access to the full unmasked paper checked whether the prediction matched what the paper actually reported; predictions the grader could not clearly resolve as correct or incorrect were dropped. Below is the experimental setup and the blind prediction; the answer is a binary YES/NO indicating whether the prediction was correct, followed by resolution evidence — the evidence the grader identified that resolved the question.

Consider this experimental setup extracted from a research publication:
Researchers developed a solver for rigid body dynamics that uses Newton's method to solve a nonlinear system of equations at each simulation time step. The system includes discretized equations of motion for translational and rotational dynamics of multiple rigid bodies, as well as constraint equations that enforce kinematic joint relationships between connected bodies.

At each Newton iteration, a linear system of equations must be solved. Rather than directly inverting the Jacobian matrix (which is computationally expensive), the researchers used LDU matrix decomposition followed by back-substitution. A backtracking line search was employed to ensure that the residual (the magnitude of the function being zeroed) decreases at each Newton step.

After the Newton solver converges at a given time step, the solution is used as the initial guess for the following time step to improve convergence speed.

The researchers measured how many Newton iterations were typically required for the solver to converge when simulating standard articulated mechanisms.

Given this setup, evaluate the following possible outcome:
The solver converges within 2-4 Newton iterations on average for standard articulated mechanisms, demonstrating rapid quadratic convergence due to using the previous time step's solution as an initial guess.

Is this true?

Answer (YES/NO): YES